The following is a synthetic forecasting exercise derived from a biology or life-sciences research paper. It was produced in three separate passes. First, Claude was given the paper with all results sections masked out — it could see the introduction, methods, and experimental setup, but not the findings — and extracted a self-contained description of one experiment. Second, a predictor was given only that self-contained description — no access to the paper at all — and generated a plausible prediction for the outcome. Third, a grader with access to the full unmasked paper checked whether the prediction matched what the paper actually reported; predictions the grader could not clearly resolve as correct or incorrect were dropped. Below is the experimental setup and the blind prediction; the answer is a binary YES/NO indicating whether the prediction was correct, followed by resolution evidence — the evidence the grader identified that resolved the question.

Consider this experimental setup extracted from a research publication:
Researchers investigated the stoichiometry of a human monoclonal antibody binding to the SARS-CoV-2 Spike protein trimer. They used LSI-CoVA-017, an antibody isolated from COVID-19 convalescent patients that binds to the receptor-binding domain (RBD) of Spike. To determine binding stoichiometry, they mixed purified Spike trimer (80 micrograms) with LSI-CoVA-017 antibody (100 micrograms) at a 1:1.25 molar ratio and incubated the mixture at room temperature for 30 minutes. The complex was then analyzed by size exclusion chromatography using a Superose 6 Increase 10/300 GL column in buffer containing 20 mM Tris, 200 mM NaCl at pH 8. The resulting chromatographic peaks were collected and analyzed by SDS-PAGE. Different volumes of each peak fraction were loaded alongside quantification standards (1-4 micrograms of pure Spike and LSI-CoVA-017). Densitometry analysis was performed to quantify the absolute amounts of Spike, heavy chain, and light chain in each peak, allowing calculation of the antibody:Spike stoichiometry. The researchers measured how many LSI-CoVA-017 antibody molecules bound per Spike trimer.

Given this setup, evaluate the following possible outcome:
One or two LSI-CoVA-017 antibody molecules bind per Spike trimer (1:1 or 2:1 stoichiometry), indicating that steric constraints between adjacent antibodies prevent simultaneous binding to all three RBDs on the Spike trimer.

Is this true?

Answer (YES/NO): NO